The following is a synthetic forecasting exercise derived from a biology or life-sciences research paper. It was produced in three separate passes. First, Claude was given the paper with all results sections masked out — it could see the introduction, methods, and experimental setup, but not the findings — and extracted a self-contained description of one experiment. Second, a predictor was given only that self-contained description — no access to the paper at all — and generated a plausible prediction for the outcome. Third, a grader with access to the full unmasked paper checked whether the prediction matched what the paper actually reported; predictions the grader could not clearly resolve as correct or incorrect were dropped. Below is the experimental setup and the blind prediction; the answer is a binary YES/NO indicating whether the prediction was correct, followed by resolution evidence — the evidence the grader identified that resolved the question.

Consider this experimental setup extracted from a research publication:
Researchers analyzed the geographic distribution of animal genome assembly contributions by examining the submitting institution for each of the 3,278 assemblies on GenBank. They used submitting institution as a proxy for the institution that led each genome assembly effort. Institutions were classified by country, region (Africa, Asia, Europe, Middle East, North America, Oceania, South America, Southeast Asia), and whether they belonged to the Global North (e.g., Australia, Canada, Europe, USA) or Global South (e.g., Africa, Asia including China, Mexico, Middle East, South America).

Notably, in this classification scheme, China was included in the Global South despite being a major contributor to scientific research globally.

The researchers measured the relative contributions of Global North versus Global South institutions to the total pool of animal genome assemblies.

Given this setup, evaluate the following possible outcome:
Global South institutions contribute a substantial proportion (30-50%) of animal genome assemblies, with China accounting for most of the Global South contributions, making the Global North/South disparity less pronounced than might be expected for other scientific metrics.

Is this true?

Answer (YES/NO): NO